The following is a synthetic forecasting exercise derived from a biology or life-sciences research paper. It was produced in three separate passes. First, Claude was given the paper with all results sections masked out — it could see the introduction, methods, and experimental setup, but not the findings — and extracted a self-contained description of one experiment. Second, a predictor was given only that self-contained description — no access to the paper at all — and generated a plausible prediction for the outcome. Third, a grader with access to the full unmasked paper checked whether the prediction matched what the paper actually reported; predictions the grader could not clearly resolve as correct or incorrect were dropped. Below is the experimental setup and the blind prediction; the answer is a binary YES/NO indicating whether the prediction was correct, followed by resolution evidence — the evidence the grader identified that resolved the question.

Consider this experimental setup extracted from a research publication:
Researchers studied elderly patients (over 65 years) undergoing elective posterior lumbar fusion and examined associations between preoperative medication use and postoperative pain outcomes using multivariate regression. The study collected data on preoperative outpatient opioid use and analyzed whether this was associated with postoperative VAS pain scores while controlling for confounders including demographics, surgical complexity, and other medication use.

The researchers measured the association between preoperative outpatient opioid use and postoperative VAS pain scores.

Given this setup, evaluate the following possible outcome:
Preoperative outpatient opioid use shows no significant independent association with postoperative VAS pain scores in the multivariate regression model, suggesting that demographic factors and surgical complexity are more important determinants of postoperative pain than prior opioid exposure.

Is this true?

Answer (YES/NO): NO